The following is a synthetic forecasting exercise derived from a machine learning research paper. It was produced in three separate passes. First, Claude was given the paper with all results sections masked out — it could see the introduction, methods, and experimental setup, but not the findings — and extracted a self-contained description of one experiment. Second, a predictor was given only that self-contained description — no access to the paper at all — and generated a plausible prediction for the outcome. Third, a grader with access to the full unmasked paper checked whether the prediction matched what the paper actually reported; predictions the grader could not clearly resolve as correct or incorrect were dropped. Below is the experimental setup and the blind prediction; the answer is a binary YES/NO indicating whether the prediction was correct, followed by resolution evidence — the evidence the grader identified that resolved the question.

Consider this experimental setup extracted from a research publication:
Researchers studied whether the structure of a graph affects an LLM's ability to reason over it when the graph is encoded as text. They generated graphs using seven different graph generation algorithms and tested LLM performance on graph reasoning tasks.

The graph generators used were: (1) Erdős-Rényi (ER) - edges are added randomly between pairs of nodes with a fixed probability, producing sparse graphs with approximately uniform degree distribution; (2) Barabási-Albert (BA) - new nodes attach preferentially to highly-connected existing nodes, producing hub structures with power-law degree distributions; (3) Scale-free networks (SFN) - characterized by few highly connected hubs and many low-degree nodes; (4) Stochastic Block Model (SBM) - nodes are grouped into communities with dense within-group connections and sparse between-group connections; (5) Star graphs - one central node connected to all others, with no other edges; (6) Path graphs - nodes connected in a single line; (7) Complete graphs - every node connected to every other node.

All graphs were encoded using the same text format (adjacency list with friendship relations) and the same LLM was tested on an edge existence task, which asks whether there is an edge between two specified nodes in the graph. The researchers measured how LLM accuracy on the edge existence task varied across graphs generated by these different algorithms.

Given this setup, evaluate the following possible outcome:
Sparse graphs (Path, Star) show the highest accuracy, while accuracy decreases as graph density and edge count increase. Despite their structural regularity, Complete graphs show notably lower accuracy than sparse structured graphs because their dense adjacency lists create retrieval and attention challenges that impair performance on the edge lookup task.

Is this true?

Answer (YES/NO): NO